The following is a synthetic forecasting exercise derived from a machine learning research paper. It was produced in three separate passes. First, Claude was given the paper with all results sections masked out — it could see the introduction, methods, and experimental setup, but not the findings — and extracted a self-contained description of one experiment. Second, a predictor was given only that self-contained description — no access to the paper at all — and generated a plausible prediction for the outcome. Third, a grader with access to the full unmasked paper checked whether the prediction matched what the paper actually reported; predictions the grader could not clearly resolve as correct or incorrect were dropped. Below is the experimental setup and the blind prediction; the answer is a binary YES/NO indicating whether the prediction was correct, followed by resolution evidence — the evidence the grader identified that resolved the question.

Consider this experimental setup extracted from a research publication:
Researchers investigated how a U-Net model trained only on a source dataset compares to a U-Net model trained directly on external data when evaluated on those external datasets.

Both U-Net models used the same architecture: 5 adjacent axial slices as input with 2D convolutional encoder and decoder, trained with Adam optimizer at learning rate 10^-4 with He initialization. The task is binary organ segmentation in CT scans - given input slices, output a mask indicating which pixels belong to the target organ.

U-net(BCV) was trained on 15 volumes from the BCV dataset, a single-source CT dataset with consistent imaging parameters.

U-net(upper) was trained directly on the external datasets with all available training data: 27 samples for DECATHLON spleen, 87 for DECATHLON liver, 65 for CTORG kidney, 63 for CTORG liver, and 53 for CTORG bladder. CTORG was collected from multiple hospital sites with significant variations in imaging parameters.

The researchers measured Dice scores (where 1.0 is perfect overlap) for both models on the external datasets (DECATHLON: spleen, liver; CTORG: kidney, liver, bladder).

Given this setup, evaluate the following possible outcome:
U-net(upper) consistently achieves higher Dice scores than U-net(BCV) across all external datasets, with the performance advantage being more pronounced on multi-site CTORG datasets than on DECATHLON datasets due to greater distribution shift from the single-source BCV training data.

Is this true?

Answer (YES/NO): YES